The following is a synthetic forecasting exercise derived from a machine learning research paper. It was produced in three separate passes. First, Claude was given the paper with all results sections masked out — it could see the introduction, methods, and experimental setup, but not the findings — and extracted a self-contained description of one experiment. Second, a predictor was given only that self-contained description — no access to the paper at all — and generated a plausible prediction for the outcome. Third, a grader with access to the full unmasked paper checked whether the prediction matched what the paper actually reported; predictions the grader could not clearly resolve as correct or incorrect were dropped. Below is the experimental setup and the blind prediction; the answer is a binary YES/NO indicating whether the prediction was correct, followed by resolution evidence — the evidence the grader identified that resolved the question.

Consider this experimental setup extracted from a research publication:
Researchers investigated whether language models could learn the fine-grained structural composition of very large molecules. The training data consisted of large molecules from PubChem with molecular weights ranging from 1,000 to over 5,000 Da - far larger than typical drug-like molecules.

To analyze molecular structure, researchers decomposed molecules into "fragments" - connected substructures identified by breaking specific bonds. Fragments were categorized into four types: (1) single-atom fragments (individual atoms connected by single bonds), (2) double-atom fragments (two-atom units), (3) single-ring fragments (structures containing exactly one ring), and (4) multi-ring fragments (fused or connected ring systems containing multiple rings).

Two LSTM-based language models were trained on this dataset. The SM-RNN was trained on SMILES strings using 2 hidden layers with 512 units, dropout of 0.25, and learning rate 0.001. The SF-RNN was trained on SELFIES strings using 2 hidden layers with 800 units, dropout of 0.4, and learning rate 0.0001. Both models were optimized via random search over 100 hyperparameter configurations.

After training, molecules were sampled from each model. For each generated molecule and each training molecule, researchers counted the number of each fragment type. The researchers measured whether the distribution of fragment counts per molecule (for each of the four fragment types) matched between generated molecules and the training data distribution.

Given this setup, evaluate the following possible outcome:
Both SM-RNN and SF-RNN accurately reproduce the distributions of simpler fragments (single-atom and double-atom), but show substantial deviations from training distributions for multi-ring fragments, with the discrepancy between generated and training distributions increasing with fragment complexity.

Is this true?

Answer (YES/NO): NO